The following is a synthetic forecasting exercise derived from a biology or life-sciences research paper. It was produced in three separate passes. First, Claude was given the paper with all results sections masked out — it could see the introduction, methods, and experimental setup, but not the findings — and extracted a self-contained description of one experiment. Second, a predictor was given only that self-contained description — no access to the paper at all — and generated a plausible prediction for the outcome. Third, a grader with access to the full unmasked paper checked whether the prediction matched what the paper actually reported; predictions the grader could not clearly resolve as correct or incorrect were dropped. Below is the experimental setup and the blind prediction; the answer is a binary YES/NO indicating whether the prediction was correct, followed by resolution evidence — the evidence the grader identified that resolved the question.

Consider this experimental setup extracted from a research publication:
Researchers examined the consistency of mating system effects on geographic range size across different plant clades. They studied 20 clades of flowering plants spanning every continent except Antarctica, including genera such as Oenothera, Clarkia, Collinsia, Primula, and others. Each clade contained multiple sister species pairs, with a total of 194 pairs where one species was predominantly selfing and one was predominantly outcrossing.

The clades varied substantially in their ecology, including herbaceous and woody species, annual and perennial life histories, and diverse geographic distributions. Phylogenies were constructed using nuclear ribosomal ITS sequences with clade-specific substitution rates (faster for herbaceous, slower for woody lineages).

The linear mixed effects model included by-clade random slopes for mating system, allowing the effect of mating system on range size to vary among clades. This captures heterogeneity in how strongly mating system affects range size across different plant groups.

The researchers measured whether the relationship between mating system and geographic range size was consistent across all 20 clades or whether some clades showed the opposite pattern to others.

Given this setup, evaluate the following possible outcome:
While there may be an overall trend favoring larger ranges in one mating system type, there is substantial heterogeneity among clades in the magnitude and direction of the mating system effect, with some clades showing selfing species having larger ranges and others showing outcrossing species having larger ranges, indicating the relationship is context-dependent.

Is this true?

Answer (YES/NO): NO